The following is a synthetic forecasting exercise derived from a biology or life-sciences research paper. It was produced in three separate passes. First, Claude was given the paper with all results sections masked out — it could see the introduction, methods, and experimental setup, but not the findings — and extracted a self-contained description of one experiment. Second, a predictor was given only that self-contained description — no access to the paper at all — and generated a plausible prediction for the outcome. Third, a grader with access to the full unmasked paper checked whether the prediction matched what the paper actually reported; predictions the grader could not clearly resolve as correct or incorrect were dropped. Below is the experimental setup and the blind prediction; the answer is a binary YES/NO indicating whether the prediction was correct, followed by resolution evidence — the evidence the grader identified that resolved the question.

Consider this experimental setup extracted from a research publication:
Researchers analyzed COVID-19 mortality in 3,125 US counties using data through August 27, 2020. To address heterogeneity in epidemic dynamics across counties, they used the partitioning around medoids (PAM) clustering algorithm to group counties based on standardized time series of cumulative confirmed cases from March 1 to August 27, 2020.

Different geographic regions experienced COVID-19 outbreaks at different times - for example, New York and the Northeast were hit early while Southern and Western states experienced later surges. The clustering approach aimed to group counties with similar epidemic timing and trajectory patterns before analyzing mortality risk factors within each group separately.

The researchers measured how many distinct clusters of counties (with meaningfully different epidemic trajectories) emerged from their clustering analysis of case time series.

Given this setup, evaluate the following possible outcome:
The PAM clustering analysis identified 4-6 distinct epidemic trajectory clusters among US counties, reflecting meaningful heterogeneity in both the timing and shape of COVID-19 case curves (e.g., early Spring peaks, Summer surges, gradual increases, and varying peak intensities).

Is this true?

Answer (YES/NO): NO